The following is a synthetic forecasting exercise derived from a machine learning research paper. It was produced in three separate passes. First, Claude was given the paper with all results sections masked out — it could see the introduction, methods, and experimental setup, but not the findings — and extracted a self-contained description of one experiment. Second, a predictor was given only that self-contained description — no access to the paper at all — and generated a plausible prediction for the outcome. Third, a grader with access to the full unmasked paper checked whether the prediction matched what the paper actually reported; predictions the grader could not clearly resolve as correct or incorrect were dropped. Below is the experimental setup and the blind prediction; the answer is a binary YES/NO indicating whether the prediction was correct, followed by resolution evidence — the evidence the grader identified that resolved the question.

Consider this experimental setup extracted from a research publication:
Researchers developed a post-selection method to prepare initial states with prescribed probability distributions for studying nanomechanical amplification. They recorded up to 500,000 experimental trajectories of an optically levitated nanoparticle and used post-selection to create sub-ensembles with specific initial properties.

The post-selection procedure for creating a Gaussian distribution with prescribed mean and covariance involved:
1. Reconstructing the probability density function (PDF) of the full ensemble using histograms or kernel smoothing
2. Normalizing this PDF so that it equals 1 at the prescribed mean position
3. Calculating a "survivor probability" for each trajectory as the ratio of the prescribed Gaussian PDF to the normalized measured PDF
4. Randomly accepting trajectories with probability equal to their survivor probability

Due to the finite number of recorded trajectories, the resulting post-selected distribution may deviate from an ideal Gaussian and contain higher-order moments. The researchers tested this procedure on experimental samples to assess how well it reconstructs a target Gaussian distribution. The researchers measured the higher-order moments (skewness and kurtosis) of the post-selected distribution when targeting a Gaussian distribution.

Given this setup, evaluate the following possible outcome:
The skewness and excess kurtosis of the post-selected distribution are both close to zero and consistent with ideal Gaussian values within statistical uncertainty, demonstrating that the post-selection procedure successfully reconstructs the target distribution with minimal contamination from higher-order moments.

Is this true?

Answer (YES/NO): NO